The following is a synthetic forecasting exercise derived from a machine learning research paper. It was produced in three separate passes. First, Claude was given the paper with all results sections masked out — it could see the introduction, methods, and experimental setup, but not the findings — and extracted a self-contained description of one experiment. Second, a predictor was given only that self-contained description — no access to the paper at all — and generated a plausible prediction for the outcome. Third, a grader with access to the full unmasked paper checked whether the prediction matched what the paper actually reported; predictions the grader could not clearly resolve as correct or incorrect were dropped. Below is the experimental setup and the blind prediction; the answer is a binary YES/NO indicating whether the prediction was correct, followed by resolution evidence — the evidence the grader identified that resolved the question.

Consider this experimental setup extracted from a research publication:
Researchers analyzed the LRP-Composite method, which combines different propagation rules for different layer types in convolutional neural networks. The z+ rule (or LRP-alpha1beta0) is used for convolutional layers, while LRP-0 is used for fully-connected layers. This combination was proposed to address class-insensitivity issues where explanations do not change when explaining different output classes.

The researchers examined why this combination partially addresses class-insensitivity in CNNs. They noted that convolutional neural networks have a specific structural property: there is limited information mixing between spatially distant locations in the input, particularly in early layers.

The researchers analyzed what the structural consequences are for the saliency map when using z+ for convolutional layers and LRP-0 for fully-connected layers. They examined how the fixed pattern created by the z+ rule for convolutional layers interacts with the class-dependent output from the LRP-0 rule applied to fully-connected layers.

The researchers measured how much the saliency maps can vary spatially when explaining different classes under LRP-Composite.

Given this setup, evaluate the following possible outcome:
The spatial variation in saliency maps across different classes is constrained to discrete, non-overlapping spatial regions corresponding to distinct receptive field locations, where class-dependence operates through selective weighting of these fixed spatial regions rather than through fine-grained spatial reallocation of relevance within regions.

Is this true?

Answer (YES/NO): YES